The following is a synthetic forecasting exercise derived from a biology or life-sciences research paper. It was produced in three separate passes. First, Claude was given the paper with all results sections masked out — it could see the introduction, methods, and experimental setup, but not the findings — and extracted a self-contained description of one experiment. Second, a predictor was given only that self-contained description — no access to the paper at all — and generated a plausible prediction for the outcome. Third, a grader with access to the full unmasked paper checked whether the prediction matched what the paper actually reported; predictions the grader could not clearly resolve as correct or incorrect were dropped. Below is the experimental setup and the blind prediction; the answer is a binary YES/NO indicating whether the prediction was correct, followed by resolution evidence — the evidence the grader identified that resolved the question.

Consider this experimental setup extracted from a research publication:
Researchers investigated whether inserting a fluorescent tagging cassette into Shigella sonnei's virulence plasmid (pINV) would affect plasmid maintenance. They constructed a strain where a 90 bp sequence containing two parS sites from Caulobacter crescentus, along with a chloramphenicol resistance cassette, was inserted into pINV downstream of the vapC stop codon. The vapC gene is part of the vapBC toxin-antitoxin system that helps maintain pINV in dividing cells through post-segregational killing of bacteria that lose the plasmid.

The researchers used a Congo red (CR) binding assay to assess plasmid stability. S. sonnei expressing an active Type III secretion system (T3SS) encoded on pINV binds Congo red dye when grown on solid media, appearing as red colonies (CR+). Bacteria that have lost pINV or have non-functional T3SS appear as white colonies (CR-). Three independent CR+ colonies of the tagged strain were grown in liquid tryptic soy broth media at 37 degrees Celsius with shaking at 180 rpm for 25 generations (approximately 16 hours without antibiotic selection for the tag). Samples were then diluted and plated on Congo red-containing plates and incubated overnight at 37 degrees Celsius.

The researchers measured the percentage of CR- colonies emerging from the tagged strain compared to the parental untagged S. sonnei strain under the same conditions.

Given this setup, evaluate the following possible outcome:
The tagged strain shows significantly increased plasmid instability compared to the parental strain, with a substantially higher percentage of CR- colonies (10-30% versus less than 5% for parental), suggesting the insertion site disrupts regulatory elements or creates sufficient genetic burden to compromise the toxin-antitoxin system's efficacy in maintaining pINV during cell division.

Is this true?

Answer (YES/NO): NO